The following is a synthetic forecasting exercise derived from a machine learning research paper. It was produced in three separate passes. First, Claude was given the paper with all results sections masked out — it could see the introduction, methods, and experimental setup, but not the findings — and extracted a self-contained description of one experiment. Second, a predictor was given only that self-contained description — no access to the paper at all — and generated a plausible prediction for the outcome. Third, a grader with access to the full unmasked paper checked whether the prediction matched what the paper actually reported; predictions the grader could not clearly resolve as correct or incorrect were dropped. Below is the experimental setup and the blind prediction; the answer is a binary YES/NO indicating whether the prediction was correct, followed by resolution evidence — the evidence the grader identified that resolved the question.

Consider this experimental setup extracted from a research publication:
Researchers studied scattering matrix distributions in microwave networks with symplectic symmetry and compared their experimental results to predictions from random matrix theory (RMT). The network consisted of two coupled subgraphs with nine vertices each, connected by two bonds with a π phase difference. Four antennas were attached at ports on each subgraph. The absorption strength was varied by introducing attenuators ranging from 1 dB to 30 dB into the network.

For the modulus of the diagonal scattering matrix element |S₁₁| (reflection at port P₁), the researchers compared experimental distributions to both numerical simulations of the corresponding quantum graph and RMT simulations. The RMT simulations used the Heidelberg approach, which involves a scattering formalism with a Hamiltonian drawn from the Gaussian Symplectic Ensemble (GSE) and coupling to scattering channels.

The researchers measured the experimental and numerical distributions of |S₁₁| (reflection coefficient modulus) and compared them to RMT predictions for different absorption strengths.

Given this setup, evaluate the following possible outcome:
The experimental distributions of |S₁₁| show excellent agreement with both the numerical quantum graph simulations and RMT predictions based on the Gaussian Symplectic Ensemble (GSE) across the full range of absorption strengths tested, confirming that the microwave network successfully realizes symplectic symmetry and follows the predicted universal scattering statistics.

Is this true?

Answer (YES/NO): NO